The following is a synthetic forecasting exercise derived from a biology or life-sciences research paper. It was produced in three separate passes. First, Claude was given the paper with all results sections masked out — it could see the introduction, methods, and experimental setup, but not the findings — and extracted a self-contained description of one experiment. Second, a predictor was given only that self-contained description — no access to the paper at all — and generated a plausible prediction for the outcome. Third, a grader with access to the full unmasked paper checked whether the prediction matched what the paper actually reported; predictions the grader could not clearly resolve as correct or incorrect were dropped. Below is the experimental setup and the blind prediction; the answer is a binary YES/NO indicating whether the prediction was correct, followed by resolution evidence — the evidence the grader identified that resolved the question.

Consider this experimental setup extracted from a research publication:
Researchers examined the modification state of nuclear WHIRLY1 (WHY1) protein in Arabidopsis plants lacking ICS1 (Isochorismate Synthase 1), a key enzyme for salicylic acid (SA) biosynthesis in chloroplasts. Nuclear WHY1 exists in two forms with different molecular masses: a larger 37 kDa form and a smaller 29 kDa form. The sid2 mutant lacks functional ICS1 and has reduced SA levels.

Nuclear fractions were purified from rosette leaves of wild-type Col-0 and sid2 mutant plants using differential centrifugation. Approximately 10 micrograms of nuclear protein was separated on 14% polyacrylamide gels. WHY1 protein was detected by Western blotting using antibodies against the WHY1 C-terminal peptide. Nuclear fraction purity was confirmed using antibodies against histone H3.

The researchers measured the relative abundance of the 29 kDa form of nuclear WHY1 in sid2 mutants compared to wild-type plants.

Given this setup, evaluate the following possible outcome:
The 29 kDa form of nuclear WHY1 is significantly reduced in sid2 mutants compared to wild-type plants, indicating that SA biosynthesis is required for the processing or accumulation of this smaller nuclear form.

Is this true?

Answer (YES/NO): YES